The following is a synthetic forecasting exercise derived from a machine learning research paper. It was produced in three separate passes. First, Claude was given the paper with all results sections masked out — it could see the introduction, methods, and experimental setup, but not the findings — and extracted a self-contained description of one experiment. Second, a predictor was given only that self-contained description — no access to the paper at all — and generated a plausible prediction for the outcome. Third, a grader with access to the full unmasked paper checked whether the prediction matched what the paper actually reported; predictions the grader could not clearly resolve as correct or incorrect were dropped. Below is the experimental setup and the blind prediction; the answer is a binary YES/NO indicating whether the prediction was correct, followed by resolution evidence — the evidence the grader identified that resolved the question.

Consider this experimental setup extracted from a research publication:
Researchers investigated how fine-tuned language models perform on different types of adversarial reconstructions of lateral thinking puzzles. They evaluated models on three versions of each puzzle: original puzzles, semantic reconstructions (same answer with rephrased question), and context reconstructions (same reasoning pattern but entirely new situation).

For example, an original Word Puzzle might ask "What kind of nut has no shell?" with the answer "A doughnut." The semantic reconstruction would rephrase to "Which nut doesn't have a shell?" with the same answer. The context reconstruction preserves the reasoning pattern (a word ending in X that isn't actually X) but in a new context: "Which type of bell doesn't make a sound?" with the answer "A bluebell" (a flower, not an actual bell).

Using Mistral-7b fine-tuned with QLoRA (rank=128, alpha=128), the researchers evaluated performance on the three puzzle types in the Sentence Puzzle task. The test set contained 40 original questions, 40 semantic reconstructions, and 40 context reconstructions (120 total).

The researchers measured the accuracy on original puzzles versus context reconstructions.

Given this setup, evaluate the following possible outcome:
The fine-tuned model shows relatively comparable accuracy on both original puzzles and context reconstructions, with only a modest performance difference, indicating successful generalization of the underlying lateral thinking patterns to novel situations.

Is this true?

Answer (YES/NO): YES